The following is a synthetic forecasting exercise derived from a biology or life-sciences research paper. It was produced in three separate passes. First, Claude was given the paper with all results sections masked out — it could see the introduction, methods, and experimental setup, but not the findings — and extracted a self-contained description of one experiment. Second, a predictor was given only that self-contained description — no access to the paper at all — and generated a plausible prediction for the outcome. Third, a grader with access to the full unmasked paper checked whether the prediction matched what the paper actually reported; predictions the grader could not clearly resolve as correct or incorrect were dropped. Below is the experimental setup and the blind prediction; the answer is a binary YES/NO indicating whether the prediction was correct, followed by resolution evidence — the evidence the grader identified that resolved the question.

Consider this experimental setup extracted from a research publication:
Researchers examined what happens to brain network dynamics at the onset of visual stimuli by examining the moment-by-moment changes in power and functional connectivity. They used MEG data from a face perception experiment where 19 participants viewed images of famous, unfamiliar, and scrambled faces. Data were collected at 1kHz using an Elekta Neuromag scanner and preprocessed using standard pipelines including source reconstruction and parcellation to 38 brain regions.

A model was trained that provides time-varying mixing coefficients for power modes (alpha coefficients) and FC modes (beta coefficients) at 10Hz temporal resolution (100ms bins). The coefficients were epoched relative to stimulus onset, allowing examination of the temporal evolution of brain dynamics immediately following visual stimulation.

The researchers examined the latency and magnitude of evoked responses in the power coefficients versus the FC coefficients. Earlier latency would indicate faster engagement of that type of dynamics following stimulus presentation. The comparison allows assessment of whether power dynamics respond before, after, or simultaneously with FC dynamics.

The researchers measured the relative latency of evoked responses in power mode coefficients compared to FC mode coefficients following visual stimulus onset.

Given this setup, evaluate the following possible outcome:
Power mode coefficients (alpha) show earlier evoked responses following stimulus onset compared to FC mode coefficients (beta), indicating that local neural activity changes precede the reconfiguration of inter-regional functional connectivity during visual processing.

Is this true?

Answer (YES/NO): NO